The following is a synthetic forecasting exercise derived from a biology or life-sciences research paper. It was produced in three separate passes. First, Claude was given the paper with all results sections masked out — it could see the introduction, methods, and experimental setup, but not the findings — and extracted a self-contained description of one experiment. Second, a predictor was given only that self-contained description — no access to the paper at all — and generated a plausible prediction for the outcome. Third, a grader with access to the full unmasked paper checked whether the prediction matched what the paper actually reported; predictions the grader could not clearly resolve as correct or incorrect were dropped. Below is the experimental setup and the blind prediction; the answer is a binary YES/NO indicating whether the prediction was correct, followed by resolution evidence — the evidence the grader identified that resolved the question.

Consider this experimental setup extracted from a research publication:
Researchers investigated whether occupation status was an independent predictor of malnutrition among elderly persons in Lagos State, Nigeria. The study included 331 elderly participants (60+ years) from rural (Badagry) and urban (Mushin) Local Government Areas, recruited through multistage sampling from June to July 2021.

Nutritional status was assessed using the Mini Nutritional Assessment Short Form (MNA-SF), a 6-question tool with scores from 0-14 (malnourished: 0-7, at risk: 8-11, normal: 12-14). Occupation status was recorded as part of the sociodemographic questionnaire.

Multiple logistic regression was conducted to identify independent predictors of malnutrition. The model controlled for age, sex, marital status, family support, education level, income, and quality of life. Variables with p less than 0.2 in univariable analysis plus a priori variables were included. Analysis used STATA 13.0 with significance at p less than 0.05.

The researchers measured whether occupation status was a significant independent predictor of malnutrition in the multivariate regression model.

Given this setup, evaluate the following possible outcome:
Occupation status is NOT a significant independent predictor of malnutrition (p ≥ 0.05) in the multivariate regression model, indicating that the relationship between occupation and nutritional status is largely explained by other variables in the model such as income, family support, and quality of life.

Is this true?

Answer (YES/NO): YES